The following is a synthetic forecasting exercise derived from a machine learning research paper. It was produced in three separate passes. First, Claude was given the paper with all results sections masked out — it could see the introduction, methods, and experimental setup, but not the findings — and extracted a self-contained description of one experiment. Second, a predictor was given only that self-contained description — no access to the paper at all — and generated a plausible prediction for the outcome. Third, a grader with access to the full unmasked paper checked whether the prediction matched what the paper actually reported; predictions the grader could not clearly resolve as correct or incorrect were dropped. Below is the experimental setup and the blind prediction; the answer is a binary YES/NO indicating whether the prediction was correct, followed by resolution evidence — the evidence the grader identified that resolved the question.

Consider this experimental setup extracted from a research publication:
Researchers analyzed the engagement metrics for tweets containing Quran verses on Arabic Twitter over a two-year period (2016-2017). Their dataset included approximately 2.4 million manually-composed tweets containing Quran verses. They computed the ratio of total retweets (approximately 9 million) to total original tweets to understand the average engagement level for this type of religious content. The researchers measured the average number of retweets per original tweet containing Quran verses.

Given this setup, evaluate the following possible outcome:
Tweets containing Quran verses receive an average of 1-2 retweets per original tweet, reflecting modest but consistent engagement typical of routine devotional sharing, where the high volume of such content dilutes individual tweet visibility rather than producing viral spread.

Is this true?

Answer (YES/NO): NO